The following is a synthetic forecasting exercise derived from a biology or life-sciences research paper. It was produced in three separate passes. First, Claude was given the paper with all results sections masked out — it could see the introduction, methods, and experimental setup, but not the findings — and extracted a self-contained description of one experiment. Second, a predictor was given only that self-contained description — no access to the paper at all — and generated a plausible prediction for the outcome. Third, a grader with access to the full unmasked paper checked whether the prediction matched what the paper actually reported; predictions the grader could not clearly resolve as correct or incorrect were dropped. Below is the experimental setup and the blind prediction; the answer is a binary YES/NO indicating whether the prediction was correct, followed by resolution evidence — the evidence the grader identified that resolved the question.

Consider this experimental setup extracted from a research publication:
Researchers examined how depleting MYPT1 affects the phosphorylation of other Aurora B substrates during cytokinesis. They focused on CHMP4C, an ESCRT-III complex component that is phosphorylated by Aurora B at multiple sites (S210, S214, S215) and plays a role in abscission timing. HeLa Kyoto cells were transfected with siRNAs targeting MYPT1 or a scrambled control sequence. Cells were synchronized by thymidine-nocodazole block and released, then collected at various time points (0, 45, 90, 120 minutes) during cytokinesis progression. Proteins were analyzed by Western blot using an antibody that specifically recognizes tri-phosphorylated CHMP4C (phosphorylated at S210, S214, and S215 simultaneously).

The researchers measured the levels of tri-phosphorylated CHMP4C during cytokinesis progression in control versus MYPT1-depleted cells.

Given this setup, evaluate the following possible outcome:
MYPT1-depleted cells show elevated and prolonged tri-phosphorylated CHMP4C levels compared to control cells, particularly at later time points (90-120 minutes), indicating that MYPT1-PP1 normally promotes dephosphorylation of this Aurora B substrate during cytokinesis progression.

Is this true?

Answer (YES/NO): NO